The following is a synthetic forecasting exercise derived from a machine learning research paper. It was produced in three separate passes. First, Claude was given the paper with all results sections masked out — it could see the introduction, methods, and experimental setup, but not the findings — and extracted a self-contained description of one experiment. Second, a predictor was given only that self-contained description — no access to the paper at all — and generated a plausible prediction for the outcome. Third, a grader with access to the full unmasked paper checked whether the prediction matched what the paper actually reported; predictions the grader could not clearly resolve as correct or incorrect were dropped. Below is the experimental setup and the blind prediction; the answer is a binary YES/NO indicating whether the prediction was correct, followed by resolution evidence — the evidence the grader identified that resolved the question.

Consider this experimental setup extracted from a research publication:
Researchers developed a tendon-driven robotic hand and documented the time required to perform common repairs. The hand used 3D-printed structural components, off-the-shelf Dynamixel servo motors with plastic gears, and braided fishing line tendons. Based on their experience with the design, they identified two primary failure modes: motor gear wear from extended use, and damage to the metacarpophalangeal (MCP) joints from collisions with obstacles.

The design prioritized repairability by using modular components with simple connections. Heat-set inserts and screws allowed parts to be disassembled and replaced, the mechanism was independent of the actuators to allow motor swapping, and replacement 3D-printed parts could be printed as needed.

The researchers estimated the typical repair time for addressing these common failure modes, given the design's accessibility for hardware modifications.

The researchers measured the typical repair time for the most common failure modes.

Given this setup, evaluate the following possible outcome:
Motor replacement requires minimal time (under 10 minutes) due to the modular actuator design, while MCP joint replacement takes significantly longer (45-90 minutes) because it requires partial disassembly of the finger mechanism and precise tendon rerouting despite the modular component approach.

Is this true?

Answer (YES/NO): NO